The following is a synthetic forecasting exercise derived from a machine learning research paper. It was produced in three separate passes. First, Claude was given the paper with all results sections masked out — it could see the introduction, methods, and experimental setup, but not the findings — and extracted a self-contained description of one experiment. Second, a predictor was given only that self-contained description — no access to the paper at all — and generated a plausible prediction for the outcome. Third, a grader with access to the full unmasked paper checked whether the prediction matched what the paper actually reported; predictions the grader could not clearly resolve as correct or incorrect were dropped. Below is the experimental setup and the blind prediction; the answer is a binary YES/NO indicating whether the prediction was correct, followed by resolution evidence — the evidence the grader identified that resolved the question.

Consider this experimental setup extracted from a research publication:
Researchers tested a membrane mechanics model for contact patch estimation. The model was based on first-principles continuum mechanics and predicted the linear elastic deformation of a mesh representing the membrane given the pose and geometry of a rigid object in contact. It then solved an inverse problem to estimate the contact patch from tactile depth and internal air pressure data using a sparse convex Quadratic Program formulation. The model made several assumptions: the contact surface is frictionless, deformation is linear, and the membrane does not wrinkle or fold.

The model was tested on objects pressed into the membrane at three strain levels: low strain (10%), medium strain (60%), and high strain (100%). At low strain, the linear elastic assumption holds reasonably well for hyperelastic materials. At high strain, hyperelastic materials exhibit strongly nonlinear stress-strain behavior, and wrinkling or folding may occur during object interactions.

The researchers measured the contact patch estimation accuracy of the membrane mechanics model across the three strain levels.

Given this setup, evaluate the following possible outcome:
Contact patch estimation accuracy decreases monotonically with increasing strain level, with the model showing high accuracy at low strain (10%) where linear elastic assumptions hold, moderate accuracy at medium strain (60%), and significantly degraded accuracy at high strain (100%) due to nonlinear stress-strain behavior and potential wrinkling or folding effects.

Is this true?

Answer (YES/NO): NO